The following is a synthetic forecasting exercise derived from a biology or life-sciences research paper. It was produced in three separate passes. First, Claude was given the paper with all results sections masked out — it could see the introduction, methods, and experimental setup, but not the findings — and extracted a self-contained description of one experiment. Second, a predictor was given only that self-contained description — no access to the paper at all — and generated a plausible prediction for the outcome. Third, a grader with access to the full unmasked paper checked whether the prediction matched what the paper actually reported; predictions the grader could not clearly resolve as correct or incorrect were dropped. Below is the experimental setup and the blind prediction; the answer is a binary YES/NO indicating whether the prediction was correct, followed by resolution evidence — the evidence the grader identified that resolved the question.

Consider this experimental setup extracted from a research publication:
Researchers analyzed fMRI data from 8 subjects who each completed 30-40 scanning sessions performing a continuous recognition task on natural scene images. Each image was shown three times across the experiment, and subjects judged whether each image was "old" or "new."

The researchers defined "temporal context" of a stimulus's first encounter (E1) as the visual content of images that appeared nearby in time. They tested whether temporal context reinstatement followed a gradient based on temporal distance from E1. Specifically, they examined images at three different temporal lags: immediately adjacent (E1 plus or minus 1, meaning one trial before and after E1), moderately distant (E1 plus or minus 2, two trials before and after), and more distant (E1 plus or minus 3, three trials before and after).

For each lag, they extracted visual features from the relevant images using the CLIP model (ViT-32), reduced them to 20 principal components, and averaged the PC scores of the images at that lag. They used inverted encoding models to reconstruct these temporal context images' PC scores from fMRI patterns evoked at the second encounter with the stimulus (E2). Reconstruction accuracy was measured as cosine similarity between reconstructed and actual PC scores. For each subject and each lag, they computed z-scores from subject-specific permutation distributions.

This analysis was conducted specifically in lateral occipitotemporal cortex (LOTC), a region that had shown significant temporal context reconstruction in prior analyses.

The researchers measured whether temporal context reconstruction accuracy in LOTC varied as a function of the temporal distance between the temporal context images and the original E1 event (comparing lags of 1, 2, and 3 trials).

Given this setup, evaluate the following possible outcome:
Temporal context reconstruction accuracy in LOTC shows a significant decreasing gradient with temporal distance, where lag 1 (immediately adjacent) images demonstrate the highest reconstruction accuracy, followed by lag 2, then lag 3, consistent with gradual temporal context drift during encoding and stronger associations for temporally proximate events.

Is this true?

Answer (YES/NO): YES